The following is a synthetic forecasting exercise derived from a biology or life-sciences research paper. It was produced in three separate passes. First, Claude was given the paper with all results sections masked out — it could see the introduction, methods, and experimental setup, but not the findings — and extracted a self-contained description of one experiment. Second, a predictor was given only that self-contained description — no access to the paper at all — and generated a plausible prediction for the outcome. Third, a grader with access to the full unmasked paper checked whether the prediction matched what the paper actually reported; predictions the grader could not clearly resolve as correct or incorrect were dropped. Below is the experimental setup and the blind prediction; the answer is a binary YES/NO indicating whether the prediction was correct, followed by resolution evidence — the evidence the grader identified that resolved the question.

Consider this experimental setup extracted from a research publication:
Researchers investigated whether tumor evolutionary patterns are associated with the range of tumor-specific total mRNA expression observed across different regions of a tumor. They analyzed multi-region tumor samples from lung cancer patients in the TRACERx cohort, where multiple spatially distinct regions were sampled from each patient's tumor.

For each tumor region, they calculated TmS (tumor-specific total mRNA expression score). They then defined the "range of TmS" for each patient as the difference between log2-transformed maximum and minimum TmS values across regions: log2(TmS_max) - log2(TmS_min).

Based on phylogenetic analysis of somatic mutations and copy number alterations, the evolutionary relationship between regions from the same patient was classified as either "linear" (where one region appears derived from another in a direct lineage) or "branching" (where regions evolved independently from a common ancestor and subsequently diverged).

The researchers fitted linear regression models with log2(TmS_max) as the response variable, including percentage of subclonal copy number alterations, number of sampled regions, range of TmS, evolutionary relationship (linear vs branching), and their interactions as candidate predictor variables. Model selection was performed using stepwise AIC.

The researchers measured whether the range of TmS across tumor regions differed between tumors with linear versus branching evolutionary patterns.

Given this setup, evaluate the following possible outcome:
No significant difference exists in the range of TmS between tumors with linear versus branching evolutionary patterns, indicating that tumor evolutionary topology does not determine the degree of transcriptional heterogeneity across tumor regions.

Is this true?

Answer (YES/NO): NO